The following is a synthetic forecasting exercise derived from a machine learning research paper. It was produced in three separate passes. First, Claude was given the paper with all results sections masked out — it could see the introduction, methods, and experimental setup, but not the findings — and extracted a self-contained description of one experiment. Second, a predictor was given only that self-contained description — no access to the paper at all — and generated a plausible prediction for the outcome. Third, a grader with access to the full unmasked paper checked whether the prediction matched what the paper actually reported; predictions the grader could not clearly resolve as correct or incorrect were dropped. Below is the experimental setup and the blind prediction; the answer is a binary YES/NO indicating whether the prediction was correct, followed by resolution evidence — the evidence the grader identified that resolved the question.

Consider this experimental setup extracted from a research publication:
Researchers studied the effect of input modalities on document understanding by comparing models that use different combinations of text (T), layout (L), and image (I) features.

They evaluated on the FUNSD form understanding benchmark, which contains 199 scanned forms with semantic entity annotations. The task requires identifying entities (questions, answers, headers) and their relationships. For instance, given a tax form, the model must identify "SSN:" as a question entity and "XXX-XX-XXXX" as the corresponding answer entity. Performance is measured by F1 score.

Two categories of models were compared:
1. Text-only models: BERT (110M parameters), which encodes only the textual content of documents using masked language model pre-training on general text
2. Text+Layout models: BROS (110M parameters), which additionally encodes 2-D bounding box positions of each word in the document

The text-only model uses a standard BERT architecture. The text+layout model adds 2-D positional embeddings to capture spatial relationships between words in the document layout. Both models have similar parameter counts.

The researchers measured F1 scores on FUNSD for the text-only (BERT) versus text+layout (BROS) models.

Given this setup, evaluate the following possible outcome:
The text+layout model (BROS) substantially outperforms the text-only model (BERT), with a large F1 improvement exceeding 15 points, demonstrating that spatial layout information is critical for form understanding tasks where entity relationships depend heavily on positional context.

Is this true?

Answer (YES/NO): YES